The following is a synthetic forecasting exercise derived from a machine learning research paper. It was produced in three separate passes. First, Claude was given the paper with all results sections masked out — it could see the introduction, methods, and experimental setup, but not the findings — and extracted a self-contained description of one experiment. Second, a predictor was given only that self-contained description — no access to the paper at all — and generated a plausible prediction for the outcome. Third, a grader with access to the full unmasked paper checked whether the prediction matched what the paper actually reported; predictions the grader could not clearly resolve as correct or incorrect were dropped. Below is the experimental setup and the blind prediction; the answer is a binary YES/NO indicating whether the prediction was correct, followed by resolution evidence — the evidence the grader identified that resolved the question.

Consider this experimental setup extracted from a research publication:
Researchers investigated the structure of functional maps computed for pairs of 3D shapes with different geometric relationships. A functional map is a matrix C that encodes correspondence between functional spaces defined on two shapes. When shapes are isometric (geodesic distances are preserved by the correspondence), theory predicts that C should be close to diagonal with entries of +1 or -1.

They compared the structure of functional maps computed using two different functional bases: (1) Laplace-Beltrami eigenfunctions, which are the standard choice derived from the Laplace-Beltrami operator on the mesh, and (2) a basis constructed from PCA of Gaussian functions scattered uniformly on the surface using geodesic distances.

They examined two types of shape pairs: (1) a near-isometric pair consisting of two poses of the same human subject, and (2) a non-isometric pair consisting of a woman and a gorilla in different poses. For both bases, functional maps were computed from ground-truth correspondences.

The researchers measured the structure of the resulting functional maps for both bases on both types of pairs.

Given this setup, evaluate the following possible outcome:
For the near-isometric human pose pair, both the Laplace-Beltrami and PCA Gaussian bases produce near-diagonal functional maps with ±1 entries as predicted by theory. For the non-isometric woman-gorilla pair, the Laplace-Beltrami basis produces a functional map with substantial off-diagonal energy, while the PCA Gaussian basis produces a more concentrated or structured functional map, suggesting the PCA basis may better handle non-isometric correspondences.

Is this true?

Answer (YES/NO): NO